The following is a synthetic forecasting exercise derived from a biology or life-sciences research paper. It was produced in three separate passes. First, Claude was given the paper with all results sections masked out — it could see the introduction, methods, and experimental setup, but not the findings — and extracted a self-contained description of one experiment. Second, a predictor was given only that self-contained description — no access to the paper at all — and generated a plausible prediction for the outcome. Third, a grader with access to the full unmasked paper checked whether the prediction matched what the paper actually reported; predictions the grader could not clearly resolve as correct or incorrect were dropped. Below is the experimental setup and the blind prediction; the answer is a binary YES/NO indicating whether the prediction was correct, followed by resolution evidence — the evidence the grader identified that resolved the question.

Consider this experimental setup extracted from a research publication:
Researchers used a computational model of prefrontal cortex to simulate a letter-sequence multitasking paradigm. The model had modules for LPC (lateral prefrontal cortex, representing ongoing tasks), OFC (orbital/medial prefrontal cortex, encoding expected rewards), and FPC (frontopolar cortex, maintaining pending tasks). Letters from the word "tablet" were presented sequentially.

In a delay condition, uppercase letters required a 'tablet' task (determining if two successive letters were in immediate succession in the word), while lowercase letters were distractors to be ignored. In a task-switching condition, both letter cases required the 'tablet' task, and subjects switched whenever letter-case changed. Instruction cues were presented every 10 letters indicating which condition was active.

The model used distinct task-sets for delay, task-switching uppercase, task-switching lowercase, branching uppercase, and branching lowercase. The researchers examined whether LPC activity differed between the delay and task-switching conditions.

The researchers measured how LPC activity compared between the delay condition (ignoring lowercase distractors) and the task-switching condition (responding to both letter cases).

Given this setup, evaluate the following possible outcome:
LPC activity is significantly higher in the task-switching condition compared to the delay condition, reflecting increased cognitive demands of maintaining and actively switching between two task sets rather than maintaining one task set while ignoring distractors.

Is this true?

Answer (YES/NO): YES